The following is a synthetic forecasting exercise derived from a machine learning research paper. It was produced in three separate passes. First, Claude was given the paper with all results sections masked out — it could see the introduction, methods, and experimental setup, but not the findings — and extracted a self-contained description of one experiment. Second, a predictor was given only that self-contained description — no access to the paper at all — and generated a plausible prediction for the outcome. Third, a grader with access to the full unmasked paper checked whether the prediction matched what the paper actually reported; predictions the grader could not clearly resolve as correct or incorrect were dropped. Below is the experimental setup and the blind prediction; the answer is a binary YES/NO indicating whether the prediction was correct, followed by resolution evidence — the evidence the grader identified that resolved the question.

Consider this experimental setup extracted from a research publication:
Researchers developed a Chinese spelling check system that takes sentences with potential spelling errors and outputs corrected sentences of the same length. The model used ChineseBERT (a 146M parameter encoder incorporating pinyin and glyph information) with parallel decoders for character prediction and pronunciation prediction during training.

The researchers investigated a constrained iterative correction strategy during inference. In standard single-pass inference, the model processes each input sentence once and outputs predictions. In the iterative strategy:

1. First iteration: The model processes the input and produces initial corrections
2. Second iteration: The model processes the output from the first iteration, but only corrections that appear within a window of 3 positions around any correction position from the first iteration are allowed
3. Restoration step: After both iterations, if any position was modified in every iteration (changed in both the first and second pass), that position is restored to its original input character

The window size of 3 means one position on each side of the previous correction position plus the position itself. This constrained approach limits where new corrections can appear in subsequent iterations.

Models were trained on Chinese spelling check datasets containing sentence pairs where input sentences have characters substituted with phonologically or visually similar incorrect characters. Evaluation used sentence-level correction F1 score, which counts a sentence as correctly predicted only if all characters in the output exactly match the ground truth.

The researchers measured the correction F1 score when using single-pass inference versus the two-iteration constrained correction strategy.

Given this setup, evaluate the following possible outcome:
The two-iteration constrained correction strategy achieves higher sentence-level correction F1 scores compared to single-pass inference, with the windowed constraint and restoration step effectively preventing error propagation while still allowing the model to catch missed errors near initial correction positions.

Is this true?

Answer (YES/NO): YES